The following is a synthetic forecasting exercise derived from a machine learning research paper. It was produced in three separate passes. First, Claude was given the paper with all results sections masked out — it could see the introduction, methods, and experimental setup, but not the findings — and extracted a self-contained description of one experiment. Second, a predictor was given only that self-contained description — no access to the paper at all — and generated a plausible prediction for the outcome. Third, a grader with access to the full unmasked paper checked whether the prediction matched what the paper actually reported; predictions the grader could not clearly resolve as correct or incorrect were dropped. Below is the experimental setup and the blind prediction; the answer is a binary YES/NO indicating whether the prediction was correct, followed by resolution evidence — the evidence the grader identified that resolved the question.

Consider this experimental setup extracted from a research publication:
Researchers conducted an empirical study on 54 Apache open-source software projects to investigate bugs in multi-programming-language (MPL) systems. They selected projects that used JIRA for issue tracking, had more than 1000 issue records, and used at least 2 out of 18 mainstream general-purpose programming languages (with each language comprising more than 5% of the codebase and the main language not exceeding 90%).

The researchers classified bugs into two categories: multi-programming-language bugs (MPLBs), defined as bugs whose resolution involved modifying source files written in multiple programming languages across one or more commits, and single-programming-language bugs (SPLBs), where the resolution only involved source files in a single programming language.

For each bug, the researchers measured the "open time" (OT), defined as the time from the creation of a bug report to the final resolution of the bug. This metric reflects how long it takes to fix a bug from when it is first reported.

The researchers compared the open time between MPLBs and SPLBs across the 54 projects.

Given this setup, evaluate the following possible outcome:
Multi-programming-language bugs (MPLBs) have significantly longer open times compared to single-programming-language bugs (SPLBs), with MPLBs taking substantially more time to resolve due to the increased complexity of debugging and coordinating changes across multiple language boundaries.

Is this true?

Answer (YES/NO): YES